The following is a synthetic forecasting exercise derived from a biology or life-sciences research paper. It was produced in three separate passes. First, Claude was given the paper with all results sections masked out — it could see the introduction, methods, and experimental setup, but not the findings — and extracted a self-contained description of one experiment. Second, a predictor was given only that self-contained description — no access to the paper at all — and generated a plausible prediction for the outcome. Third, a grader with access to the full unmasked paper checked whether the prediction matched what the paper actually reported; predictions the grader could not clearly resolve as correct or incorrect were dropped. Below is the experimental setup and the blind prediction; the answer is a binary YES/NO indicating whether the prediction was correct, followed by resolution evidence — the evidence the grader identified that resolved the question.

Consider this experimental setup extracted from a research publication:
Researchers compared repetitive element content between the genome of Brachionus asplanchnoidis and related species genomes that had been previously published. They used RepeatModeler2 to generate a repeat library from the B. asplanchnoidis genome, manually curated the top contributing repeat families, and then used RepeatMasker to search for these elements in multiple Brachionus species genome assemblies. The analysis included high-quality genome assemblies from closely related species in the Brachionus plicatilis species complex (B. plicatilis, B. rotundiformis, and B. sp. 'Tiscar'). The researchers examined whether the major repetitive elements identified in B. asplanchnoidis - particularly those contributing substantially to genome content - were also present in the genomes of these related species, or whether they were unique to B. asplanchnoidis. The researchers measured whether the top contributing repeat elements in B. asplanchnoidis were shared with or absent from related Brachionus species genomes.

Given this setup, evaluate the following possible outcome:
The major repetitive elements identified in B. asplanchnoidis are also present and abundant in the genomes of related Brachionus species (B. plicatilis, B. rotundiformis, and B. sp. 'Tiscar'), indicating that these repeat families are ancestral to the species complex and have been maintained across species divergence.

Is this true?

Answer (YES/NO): NO